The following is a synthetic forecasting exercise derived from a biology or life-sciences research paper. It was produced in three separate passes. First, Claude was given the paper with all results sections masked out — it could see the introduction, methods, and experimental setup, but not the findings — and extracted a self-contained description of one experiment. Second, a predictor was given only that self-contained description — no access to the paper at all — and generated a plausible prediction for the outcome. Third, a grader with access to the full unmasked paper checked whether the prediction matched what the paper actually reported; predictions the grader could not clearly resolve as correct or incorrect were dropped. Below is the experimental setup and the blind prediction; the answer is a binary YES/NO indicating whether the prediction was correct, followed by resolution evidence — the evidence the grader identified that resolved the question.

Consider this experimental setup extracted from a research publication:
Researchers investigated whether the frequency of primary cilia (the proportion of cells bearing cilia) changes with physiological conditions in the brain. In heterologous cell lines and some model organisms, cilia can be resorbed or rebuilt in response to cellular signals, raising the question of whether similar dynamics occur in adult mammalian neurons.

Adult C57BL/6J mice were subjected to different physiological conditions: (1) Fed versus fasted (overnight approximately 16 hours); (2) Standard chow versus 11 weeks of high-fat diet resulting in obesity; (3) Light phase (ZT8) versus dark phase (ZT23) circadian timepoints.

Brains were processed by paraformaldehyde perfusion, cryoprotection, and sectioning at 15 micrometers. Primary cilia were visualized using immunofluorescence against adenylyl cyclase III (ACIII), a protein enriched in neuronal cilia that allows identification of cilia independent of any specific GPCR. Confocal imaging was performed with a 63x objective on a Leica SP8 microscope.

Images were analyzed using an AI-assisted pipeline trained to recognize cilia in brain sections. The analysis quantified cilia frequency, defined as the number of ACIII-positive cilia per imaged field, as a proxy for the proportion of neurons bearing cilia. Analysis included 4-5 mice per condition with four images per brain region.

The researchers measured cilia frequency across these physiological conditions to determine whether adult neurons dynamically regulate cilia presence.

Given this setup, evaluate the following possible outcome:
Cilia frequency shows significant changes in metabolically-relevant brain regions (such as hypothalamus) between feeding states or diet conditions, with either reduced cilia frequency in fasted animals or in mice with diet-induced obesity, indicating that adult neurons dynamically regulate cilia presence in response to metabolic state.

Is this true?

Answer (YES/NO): NO